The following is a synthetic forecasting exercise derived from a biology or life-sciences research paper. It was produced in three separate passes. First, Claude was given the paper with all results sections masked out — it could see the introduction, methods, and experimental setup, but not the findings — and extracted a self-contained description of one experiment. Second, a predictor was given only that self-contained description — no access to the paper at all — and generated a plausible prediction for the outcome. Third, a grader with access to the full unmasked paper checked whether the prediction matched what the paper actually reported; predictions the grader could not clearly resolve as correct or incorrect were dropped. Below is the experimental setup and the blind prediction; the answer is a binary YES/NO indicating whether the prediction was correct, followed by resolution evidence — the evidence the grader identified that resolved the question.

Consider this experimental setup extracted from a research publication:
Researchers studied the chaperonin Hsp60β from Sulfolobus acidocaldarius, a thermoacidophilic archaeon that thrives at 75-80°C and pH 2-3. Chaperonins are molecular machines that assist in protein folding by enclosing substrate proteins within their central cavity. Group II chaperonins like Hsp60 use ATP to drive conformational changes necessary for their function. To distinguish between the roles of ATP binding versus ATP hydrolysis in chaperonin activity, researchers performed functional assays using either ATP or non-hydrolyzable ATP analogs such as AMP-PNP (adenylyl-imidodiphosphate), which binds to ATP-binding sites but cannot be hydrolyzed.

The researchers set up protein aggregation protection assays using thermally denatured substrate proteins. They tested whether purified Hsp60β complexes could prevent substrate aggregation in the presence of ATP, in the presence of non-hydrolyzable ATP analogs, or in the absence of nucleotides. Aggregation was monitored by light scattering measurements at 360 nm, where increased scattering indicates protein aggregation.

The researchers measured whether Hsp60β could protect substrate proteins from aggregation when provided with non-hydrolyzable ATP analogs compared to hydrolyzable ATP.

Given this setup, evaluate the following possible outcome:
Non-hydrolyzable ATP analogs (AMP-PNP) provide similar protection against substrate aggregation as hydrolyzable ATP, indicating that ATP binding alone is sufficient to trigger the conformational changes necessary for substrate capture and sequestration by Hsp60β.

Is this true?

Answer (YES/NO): NO